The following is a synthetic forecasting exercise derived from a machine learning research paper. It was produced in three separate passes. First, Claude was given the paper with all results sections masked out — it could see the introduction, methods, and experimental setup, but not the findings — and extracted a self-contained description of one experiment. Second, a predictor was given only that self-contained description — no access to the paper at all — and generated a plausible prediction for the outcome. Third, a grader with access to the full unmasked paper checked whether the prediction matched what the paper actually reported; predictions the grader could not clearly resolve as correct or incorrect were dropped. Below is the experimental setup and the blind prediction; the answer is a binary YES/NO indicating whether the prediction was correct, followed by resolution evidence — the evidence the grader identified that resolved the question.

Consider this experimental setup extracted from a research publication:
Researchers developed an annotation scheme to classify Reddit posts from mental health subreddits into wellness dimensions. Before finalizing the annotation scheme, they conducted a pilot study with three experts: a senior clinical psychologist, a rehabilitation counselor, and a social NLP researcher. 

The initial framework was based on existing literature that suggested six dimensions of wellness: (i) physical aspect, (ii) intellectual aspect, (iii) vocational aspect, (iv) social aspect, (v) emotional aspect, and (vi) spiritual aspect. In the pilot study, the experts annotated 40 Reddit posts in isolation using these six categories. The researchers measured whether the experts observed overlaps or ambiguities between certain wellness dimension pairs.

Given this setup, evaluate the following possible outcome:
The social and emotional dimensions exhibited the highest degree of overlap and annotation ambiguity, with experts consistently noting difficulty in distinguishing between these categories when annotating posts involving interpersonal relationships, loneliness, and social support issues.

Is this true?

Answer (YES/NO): NO